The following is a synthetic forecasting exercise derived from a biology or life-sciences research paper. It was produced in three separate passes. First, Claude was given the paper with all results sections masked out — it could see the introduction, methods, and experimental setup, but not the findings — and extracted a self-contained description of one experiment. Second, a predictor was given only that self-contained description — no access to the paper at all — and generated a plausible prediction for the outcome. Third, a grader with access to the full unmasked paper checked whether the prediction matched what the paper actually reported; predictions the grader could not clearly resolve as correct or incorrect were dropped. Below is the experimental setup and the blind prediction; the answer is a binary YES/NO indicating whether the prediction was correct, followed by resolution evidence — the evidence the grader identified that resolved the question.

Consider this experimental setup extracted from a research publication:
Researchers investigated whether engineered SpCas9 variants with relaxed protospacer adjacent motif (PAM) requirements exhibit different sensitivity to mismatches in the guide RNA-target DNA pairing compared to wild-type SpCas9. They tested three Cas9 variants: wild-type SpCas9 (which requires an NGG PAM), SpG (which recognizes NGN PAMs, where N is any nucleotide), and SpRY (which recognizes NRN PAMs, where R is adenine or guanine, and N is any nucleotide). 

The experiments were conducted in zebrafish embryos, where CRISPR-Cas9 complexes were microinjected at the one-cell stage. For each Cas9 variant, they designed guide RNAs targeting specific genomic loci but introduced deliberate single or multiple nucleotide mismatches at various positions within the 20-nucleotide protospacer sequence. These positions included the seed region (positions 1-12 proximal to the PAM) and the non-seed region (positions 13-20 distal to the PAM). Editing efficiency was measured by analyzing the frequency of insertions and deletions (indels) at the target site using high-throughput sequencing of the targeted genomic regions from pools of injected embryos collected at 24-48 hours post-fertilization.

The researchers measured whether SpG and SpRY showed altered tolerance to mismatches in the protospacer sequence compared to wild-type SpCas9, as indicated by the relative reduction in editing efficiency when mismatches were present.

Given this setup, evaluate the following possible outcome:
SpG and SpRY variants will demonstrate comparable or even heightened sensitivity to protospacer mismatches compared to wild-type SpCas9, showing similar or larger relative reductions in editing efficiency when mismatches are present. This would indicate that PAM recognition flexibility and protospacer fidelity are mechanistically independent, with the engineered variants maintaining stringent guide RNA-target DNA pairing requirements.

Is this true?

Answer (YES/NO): YES